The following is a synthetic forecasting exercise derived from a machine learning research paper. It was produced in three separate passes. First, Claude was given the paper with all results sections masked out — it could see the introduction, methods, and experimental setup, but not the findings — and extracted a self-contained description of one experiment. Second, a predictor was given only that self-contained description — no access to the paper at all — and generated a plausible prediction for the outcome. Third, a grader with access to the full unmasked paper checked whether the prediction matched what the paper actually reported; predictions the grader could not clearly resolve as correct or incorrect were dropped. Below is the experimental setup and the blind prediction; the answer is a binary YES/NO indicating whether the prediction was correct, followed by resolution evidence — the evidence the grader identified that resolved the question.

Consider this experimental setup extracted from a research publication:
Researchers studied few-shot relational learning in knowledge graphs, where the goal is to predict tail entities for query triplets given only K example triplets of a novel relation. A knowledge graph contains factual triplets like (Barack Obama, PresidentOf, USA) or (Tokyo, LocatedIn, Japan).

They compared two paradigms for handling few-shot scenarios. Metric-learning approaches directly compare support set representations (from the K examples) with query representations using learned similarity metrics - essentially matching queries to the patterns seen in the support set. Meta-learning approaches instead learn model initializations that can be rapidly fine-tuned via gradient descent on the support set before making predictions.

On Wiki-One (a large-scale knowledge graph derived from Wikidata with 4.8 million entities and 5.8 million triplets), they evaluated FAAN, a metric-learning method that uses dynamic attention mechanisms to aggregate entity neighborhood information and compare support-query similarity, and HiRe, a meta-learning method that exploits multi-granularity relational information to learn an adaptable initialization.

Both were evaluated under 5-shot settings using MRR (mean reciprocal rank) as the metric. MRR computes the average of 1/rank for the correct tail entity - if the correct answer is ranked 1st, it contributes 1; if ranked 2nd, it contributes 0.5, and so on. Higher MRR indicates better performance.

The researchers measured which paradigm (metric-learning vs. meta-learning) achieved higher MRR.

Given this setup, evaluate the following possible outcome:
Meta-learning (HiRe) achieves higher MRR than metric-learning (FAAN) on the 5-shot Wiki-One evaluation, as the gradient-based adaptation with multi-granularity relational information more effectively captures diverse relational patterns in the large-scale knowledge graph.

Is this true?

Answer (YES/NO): YES